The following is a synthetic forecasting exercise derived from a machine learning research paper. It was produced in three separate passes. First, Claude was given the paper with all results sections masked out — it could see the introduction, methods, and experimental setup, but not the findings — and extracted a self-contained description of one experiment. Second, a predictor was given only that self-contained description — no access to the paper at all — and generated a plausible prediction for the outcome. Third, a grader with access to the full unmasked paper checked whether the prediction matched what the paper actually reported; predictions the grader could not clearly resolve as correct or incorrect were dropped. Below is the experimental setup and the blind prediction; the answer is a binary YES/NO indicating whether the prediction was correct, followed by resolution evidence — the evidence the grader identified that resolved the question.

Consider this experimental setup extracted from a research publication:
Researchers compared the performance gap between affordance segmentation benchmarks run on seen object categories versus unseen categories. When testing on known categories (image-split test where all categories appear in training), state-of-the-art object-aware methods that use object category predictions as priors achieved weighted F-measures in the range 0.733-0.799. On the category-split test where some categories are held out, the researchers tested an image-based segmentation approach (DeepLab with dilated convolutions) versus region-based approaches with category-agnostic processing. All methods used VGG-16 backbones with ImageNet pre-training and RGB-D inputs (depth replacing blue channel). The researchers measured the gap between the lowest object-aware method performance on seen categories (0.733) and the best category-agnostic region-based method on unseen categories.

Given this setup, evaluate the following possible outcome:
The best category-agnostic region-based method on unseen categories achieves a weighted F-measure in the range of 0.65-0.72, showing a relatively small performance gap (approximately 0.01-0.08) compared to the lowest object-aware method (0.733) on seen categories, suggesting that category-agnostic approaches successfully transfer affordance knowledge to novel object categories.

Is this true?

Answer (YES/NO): YES